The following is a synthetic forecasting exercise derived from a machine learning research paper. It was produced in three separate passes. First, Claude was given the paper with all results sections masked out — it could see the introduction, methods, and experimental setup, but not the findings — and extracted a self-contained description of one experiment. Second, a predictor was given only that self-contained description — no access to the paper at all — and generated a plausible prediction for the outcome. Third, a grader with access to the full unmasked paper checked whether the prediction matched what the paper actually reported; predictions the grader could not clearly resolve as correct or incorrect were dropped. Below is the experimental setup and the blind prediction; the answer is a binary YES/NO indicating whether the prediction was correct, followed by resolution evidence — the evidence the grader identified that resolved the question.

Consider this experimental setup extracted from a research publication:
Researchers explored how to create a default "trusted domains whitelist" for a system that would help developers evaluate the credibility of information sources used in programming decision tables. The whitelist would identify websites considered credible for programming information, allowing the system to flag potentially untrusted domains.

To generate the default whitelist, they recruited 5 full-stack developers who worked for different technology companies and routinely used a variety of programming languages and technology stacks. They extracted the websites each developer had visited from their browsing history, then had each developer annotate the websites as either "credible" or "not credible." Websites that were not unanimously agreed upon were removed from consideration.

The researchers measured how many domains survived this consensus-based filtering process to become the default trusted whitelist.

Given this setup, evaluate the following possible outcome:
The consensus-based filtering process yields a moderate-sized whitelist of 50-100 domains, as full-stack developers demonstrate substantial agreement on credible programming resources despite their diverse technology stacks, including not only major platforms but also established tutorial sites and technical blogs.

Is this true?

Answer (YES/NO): NO